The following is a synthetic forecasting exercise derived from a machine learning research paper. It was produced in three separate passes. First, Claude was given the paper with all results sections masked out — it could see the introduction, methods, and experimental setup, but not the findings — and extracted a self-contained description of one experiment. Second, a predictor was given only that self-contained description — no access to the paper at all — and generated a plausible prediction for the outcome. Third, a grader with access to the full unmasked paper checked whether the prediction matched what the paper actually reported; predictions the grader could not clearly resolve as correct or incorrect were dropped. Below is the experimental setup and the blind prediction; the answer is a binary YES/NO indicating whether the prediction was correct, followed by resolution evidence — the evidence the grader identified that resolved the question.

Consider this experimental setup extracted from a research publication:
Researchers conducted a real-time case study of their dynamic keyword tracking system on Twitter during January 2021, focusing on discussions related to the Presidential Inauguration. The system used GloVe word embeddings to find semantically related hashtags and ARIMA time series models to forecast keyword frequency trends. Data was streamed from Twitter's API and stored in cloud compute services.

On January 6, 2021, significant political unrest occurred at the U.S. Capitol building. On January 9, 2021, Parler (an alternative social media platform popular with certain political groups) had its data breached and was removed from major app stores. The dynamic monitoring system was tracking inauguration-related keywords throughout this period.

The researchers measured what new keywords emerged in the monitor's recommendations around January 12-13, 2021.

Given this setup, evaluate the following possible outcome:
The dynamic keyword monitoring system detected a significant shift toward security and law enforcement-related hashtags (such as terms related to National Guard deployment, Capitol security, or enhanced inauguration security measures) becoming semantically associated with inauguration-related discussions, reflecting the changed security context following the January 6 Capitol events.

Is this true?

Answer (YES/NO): YES